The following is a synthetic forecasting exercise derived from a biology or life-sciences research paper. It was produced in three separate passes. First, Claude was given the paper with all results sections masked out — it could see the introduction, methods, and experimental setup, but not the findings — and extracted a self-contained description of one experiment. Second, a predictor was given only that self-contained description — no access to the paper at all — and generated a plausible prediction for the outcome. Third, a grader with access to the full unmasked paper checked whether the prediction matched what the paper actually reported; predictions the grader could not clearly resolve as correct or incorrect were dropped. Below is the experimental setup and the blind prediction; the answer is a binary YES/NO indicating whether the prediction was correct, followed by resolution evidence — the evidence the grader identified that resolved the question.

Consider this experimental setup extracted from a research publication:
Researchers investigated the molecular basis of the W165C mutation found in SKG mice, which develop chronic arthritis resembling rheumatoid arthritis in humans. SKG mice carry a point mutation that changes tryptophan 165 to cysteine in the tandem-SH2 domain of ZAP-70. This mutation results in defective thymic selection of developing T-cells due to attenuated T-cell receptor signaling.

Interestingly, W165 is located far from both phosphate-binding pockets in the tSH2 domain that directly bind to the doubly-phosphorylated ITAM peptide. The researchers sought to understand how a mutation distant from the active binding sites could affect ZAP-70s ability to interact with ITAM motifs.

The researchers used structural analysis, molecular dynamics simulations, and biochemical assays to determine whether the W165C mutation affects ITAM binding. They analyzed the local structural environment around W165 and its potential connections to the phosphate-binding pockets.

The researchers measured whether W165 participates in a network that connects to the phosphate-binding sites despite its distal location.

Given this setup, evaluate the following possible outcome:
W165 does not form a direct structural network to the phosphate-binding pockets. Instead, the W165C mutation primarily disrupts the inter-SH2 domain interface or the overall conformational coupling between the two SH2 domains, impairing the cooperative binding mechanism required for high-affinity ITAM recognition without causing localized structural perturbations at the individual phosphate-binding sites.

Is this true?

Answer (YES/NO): NO